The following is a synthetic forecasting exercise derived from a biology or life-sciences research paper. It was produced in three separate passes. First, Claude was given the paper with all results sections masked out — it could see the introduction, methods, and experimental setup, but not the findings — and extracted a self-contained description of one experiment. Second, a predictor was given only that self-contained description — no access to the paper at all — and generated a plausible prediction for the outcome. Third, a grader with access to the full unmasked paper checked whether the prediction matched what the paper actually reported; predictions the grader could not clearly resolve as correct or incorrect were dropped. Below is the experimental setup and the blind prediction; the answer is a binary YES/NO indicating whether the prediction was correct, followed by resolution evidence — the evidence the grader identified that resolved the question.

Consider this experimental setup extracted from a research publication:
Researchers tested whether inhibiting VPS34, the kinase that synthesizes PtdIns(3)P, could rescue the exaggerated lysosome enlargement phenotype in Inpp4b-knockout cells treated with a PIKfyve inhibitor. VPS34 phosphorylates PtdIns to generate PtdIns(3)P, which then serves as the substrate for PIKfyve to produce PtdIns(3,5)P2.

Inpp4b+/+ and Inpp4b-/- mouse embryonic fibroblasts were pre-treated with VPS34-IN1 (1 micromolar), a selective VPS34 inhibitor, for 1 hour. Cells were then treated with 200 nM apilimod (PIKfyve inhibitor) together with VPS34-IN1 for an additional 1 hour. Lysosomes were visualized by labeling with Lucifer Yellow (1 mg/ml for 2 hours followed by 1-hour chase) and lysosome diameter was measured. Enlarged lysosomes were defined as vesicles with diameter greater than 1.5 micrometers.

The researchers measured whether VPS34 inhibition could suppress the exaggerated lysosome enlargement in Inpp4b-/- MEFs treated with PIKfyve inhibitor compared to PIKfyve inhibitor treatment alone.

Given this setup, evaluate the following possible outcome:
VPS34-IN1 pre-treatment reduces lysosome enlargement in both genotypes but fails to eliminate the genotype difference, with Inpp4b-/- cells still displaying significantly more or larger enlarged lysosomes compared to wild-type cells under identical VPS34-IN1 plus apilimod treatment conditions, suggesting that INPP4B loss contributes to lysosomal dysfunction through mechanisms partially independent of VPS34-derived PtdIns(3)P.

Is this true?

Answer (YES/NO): NO